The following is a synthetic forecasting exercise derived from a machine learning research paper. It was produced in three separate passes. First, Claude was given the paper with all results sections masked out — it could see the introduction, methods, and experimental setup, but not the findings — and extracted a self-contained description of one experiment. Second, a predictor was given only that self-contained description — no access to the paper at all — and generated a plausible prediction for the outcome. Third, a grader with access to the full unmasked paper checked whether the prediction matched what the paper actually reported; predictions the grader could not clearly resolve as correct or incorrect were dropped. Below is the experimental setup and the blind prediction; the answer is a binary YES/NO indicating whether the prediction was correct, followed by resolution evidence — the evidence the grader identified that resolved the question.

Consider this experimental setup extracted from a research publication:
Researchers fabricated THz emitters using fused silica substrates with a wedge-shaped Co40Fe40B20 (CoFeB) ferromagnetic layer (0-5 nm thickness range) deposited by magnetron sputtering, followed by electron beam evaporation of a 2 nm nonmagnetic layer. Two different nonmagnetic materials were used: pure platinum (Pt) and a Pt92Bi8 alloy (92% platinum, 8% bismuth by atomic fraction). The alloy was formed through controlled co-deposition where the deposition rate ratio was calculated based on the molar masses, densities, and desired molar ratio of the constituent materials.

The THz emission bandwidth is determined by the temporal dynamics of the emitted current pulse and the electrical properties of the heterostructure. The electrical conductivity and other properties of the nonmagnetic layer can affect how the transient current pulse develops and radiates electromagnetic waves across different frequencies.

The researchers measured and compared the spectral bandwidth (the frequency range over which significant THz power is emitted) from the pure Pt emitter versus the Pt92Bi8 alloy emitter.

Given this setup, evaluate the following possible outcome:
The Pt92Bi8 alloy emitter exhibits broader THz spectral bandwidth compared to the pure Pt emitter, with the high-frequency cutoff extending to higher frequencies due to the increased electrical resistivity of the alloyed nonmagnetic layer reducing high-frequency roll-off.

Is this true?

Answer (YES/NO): NO